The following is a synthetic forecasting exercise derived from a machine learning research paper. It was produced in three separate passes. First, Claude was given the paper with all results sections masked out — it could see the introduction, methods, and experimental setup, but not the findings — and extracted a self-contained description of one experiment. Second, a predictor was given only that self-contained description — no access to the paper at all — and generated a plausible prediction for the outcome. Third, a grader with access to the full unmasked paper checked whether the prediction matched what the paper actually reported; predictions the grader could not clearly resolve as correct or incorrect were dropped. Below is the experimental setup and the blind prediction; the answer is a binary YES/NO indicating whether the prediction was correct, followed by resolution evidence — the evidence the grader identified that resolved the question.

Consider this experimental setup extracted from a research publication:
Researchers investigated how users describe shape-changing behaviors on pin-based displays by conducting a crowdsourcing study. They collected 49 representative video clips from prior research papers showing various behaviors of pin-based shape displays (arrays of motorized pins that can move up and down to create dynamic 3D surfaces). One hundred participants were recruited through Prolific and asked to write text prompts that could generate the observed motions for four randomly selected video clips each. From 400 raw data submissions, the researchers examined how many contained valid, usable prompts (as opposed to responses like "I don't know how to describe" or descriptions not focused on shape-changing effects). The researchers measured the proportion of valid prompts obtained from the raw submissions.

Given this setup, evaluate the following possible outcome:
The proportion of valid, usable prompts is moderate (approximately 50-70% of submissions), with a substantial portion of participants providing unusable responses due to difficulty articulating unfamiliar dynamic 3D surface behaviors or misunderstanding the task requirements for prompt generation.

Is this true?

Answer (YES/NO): NO